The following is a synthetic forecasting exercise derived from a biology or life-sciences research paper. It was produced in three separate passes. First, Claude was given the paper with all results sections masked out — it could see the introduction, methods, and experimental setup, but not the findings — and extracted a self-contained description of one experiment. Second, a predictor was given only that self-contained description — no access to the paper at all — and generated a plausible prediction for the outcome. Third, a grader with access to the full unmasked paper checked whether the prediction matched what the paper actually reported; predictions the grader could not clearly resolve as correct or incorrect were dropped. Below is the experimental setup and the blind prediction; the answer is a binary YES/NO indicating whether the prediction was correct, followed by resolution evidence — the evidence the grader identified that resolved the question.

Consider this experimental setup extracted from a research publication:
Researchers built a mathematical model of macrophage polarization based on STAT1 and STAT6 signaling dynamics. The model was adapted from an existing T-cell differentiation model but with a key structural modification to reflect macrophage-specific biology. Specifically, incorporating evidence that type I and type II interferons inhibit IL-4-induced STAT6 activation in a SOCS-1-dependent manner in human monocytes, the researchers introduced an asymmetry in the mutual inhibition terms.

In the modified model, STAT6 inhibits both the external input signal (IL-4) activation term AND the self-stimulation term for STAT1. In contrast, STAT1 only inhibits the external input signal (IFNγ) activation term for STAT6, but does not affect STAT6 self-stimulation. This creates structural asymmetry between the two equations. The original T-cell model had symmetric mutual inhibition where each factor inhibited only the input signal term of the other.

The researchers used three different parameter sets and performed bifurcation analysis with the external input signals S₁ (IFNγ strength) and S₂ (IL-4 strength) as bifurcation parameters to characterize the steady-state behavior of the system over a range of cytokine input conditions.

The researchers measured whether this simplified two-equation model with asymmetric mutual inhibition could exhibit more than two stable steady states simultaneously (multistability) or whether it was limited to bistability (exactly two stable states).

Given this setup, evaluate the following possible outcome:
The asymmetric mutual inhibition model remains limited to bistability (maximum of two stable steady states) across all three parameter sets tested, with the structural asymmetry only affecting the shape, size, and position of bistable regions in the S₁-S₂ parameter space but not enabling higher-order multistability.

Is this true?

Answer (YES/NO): NO